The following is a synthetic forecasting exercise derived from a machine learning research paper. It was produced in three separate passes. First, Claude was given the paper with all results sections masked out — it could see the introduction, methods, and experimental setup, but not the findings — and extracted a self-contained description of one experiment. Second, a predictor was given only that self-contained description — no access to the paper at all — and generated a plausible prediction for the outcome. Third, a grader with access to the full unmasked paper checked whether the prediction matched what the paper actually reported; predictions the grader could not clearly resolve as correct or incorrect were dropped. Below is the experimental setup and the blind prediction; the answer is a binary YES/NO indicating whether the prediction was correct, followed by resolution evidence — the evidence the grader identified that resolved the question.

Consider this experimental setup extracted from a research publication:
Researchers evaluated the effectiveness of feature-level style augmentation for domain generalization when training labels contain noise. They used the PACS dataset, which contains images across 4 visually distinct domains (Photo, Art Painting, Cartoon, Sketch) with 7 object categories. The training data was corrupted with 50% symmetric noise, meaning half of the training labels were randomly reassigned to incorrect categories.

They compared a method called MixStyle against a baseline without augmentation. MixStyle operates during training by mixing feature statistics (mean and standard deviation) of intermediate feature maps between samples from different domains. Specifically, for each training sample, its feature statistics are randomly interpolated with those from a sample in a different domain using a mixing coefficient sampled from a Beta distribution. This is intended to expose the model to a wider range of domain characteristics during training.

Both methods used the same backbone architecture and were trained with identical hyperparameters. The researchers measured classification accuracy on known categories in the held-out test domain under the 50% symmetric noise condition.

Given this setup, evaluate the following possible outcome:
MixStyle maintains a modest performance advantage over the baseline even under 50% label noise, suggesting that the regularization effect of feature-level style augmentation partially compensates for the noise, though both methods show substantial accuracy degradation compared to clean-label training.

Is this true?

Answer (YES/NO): NO